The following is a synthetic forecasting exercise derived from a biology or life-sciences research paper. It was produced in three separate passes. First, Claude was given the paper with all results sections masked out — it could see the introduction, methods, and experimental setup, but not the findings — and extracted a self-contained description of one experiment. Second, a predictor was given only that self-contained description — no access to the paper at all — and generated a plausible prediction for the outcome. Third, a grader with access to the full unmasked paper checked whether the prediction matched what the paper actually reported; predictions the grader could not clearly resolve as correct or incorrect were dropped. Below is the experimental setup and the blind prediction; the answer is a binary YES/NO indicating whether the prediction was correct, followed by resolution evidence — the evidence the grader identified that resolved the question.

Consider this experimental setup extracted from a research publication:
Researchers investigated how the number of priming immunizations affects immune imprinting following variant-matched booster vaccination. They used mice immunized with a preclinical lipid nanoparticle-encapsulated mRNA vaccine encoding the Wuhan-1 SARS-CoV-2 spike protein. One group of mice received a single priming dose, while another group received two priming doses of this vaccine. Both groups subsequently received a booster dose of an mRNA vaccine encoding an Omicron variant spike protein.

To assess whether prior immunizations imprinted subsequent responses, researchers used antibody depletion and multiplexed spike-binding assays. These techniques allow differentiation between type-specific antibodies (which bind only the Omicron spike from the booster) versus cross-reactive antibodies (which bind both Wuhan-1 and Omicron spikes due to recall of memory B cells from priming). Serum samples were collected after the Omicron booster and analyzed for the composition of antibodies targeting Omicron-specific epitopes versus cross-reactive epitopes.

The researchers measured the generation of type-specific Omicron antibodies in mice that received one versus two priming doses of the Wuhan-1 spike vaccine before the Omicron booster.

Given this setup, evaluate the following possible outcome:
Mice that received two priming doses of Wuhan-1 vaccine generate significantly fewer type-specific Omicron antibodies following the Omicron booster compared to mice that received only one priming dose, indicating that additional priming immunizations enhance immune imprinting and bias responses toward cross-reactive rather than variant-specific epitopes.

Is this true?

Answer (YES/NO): YES